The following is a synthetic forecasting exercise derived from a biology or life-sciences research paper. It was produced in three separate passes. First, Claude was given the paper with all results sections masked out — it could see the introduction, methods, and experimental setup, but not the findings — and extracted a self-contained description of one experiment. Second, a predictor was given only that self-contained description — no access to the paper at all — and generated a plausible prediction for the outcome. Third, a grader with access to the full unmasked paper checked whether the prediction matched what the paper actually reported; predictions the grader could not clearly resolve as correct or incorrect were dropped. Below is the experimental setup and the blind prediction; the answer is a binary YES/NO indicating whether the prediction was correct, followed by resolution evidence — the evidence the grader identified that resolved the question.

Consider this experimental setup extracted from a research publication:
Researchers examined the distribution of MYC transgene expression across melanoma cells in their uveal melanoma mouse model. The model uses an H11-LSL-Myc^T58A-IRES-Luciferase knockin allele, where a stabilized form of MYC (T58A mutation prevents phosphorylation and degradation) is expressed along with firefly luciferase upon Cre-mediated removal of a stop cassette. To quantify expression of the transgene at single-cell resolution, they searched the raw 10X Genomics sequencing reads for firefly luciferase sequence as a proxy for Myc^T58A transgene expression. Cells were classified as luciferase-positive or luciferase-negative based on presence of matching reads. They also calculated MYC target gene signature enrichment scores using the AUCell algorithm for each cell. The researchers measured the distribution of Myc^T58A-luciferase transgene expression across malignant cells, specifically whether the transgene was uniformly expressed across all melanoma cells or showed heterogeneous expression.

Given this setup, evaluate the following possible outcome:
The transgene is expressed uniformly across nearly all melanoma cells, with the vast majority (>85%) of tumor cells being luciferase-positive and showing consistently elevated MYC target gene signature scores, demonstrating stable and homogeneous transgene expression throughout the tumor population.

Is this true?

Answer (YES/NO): NO